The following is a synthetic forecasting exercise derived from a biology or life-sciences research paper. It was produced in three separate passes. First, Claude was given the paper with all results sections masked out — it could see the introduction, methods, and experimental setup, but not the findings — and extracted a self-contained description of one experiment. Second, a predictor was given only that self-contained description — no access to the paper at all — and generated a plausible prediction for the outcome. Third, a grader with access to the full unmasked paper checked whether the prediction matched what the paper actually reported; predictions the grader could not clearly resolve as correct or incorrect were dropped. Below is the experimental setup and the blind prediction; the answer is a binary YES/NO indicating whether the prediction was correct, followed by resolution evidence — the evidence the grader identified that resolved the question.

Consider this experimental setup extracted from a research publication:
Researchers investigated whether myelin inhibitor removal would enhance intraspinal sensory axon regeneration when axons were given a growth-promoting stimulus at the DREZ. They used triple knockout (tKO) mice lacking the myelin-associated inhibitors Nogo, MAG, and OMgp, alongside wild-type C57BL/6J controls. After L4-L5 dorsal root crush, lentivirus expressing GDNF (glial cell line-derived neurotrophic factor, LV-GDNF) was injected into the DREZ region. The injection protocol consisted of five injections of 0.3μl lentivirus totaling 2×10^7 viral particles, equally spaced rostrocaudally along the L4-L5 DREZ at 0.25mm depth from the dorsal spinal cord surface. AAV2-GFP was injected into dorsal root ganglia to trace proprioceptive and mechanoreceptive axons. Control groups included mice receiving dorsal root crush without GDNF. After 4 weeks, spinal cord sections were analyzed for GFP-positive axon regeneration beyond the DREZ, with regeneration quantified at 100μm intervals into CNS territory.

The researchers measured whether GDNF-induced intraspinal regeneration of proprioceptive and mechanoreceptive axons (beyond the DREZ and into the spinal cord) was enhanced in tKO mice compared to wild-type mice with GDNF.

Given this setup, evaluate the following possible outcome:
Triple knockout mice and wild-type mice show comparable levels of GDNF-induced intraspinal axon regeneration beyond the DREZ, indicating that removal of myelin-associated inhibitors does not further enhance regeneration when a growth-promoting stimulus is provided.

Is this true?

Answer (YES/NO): NO